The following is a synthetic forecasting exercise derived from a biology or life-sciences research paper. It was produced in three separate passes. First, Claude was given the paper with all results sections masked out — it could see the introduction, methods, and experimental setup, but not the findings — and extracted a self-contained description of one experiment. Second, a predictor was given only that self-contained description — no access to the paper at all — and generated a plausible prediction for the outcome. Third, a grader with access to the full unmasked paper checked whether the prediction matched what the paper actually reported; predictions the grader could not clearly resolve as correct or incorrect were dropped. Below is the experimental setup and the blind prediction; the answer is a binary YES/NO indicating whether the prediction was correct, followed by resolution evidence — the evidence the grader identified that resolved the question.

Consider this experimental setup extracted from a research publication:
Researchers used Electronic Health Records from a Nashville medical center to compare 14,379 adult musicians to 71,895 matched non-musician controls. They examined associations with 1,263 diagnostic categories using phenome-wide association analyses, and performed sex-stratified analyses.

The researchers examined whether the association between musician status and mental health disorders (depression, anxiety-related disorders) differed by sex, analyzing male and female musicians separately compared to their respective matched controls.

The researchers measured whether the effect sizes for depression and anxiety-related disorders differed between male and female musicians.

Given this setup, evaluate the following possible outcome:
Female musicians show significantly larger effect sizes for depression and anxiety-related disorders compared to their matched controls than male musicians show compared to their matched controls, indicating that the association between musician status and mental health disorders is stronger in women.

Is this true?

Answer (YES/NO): NO